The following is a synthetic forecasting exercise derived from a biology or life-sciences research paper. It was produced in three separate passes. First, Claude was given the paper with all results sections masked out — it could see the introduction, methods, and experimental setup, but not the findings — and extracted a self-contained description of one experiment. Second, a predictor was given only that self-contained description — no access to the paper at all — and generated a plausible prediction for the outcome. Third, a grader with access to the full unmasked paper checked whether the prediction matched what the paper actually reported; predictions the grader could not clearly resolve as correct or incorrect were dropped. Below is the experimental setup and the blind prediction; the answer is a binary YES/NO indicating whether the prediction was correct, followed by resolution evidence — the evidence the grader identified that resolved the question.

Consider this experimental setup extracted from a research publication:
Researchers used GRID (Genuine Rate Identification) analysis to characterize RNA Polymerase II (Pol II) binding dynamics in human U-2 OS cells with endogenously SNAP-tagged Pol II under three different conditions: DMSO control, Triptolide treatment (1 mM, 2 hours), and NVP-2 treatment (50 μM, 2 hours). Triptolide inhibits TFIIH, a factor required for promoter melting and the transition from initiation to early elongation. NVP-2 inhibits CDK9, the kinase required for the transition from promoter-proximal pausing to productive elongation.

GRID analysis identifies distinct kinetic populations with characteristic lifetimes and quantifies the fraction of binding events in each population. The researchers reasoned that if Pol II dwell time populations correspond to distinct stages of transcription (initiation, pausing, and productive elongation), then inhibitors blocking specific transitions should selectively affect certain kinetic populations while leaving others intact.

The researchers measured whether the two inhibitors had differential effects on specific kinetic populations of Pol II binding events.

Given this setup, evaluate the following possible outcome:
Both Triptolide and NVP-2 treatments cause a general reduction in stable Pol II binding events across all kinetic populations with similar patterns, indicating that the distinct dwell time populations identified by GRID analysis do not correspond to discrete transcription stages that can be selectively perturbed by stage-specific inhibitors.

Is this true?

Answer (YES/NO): NO